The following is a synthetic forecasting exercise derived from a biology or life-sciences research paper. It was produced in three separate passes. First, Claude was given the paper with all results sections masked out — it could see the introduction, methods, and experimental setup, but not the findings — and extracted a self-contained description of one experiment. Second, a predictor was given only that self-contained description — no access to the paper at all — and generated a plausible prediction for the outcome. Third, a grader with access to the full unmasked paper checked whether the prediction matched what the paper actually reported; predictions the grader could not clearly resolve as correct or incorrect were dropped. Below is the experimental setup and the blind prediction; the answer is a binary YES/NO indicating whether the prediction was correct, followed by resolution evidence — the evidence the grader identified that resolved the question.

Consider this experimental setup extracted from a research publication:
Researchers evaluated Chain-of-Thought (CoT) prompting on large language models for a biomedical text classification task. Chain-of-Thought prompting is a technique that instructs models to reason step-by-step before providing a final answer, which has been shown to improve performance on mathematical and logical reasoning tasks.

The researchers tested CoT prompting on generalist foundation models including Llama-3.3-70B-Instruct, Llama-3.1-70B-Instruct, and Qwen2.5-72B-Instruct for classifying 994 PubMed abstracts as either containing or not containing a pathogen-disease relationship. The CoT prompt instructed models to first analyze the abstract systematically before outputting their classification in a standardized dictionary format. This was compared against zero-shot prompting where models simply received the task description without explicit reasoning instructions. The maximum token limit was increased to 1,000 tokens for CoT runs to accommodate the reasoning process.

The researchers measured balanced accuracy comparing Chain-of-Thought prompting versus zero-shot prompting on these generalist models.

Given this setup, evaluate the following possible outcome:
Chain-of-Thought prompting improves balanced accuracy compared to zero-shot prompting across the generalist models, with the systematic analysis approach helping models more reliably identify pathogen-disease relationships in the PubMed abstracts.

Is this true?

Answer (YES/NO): NO